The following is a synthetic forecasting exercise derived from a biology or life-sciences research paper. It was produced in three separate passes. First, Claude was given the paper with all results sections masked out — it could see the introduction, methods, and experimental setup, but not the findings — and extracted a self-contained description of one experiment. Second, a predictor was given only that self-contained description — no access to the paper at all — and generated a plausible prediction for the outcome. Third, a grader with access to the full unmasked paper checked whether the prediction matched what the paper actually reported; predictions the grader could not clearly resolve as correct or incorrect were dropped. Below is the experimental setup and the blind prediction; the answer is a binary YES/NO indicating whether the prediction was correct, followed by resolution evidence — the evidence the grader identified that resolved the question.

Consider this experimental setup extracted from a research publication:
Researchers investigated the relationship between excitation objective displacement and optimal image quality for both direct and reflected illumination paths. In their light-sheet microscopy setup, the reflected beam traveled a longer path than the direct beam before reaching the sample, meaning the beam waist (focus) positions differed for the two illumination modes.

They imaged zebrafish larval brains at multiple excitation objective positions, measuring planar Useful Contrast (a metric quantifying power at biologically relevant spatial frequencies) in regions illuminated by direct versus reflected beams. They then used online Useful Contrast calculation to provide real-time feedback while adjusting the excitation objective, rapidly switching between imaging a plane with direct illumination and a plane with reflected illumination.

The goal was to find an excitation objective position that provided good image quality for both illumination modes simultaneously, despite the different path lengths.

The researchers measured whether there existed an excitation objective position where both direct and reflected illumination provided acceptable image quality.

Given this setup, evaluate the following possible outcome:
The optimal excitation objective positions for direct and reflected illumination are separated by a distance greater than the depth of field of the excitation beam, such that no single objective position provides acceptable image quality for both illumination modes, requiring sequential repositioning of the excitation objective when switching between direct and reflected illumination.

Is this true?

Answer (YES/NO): NO